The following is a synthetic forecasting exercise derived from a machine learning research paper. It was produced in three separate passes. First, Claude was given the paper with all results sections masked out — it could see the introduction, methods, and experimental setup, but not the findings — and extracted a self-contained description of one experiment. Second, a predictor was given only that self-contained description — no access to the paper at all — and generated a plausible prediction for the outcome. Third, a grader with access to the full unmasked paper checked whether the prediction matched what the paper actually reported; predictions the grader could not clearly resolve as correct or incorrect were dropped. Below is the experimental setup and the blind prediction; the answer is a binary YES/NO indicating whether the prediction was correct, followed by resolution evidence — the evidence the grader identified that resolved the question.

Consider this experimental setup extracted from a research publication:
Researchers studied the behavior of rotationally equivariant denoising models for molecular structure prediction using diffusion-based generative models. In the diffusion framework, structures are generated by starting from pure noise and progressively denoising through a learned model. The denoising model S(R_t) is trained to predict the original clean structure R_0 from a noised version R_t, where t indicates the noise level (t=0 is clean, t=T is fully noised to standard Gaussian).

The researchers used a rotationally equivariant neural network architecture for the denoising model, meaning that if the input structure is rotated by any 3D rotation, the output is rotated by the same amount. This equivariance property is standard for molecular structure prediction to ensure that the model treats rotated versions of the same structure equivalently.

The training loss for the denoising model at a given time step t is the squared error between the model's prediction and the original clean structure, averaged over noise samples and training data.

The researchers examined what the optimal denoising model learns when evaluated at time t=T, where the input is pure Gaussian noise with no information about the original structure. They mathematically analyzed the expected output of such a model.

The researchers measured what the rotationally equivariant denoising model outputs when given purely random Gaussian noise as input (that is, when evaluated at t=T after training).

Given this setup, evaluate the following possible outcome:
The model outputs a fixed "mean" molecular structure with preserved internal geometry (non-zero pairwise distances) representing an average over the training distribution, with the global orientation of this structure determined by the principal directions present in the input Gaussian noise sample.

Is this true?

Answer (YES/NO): NO